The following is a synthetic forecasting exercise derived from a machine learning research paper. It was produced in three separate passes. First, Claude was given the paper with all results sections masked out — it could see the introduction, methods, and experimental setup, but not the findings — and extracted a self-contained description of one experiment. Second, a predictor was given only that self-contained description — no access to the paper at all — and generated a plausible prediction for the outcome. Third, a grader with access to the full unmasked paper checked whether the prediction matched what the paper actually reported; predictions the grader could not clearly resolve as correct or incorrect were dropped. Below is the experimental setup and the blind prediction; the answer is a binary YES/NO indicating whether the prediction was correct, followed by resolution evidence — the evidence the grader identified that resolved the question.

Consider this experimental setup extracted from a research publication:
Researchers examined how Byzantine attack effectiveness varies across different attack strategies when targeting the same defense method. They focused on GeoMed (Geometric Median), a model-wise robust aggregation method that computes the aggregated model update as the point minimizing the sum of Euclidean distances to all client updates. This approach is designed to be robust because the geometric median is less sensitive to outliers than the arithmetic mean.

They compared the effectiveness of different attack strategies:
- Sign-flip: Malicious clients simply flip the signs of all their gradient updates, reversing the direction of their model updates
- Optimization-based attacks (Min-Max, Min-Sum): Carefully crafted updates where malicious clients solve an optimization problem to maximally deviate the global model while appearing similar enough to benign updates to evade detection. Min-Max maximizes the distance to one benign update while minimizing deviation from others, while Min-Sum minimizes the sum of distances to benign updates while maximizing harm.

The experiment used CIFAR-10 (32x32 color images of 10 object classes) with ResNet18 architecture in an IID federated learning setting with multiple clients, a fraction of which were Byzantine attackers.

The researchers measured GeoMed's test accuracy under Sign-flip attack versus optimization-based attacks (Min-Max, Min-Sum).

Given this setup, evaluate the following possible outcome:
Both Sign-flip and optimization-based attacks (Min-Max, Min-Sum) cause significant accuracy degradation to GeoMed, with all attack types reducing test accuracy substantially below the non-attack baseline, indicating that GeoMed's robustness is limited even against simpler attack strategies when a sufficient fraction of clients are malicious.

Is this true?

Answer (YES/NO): NO